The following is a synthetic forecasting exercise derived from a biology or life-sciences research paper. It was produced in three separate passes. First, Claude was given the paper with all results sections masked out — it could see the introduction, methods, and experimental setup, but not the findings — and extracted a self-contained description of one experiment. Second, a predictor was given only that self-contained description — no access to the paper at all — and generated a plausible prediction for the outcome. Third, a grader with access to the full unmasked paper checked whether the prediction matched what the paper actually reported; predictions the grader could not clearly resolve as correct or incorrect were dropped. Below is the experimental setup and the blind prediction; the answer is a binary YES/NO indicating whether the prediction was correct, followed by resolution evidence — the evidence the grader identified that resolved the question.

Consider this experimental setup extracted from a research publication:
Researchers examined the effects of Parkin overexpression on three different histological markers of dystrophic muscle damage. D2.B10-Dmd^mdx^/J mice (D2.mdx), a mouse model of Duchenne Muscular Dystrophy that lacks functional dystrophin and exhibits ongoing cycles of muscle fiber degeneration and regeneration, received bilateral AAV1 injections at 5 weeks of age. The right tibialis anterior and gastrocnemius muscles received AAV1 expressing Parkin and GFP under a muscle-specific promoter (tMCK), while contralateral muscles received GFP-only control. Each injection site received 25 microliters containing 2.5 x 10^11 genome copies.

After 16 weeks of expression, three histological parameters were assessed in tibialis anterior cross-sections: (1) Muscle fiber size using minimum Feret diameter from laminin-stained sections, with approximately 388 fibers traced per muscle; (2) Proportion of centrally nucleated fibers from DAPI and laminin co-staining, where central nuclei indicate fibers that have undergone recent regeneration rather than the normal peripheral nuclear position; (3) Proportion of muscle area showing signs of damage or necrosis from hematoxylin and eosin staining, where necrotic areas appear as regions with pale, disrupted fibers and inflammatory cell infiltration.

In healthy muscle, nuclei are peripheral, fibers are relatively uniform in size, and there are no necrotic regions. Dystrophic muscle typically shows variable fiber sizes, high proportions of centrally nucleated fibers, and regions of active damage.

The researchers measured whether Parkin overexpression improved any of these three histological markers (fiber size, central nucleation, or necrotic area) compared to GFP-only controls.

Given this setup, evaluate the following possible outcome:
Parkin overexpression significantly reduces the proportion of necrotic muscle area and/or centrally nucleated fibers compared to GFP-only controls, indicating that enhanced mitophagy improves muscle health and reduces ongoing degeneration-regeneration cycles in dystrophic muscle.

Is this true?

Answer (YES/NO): NO